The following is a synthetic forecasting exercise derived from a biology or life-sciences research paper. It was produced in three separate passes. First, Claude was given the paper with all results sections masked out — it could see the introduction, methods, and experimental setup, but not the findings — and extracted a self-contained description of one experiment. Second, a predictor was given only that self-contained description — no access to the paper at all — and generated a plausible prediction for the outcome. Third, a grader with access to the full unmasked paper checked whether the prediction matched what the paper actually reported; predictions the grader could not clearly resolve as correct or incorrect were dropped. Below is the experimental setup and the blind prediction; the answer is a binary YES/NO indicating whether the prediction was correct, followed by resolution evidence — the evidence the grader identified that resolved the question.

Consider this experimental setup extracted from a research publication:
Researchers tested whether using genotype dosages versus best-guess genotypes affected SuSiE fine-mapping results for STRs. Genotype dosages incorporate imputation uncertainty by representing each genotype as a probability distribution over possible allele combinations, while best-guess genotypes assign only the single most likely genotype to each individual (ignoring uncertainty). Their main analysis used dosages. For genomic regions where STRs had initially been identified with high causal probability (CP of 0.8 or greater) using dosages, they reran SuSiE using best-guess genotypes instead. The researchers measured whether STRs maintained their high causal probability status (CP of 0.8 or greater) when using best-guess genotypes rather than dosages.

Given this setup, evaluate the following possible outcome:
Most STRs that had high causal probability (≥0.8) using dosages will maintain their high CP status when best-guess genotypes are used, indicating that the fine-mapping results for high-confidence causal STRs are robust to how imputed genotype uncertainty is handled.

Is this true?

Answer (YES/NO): YES